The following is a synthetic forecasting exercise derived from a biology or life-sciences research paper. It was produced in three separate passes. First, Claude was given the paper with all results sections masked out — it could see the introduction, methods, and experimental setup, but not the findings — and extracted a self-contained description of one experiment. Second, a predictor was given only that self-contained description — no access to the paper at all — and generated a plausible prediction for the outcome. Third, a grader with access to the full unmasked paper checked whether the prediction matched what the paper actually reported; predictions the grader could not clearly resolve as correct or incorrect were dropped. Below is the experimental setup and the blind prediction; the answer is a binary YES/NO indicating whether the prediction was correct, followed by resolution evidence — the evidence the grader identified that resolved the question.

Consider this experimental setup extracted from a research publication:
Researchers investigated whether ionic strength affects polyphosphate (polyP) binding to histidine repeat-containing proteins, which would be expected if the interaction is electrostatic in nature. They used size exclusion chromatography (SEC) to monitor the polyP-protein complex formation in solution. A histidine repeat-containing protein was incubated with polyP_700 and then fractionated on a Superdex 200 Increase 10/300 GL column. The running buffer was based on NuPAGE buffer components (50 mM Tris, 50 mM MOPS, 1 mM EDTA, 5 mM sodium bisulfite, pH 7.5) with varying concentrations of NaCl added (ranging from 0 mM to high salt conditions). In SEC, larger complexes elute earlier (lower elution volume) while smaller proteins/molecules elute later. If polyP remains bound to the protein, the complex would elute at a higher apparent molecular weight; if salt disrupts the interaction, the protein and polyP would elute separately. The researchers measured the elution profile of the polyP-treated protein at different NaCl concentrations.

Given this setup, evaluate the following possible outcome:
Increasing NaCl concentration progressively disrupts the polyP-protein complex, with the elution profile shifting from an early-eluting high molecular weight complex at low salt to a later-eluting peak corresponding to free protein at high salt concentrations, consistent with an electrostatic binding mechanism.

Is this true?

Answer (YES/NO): YES